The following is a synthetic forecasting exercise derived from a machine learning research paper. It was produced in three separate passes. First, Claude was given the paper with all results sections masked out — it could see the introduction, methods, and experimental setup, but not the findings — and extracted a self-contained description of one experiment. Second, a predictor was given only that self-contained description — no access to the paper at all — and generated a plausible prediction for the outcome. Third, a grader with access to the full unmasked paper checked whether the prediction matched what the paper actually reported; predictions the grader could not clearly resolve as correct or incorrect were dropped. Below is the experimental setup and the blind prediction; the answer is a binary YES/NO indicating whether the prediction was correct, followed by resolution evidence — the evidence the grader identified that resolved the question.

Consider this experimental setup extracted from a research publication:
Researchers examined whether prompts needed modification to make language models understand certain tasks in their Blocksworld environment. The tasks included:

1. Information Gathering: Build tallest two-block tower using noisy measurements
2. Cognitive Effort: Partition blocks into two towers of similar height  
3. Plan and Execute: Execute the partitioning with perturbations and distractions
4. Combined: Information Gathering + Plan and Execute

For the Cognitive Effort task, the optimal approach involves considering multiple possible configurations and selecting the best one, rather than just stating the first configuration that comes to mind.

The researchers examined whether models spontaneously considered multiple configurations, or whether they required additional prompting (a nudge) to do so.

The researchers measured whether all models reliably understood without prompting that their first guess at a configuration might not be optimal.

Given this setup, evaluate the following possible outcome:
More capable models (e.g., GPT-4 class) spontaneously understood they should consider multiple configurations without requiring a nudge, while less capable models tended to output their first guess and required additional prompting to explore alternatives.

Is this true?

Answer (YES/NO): NO